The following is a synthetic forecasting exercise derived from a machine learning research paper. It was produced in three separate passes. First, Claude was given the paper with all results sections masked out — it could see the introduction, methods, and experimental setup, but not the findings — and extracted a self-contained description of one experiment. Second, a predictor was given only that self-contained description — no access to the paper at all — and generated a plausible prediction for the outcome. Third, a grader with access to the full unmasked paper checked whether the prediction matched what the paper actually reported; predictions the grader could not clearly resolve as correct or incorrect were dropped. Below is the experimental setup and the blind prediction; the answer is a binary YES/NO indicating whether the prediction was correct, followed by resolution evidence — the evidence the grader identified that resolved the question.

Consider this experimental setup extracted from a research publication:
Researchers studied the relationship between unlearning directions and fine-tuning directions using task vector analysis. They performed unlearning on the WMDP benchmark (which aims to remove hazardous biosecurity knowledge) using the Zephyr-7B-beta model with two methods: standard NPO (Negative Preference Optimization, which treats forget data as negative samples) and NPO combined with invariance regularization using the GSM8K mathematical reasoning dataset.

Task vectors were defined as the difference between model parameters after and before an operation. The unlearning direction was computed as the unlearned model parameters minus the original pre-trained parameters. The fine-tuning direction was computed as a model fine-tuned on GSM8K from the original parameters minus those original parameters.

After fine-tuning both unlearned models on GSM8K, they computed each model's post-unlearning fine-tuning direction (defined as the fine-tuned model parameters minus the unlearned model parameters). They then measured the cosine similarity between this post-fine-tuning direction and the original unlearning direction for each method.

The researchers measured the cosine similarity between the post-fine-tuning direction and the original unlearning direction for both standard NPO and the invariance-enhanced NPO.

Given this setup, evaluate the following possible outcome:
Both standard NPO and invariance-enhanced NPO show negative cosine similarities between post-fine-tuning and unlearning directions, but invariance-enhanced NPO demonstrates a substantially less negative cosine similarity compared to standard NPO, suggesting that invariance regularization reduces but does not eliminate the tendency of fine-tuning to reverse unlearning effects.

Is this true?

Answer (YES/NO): NO